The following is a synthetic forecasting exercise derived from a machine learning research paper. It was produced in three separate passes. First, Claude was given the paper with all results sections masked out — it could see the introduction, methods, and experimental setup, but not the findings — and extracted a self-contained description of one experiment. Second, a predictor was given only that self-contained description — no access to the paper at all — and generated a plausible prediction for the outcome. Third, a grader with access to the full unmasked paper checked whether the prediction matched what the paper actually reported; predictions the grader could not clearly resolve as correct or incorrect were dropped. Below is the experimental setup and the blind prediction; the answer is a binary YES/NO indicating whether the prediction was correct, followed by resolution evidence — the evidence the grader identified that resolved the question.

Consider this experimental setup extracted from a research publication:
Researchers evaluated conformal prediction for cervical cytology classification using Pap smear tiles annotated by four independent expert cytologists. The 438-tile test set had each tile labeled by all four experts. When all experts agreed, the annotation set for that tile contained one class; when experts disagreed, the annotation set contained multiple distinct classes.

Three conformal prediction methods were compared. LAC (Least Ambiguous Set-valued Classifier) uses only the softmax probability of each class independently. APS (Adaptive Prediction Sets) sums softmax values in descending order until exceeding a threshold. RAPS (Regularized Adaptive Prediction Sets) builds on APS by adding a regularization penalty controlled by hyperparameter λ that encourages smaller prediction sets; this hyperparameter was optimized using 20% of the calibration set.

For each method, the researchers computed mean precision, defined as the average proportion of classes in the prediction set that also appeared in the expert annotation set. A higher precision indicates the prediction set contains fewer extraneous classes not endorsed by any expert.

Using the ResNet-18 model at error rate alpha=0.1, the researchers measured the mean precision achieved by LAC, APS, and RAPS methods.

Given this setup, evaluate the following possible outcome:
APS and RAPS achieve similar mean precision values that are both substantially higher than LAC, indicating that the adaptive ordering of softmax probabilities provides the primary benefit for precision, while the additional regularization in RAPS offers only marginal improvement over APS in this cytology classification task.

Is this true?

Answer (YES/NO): NO